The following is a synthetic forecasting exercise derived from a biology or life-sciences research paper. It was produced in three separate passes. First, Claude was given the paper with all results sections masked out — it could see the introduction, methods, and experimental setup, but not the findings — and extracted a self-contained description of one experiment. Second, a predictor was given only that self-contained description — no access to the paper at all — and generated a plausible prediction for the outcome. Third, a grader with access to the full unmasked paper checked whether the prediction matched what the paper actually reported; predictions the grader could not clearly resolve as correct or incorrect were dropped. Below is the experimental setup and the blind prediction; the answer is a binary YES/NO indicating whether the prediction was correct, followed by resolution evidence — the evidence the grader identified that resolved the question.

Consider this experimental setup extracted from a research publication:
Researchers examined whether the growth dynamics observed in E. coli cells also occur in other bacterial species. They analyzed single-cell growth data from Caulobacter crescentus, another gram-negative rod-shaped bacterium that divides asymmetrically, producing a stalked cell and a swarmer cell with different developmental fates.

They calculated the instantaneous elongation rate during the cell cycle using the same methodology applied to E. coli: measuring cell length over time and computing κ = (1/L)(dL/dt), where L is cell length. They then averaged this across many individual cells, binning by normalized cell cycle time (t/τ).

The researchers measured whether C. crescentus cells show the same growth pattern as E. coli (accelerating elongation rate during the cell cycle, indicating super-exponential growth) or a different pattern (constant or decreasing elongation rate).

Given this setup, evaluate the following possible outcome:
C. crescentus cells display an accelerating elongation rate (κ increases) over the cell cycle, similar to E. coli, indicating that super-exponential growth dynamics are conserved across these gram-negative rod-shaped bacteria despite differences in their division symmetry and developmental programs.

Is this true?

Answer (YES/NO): YES